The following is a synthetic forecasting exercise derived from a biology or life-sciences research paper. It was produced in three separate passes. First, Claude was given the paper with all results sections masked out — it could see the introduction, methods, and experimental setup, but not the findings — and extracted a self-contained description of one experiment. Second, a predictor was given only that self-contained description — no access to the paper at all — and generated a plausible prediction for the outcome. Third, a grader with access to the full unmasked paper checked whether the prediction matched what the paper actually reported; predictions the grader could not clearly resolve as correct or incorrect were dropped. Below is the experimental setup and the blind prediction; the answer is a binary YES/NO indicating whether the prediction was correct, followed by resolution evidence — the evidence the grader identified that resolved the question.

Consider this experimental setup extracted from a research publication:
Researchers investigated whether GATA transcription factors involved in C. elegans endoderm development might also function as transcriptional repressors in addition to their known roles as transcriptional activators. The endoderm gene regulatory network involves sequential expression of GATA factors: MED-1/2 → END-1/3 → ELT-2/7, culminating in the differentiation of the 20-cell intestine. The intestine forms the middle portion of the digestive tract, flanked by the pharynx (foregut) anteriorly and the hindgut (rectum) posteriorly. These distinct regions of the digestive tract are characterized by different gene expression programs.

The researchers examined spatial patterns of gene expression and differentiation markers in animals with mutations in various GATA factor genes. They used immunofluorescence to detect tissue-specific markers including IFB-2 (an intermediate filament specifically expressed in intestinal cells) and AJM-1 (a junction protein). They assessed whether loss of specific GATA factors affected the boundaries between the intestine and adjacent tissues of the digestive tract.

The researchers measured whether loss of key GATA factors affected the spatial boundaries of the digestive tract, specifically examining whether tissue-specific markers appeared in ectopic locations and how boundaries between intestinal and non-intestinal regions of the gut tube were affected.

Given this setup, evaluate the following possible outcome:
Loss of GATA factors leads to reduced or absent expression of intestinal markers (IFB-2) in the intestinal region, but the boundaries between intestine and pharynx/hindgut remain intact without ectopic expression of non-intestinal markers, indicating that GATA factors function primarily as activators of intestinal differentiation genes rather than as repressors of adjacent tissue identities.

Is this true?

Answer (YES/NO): NO